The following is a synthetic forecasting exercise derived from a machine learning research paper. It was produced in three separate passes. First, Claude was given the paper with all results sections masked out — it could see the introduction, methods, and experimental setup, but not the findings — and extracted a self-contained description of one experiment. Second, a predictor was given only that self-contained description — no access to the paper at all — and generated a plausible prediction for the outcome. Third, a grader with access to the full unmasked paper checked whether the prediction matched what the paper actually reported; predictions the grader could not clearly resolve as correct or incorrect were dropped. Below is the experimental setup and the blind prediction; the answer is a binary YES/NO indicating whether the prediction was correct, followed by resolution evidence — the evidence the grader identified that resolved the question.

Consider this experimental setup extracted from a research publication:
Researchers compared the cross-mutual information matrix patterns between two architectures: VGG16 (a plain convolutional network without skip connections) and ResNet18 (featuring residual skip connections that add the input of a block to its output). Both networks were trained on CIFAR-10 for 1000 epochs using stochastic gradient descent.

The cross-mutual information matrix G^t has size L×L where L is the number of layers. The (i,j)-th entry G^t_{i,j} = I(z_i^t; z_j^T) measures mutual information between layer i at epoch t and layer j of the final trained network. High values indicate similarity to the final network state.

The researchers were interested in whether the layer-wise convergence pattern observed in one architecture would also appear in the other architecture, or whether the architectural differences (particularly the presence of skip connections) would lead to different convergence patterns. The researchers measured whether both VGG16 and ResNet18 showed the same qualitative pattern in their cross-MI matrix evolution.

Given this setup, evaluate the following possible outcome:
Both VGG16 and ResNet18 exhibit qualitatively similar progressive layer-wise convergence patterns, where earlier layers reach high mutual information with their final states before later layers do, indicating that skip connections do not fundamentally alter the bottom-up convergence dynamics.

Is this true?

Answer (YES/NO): YES